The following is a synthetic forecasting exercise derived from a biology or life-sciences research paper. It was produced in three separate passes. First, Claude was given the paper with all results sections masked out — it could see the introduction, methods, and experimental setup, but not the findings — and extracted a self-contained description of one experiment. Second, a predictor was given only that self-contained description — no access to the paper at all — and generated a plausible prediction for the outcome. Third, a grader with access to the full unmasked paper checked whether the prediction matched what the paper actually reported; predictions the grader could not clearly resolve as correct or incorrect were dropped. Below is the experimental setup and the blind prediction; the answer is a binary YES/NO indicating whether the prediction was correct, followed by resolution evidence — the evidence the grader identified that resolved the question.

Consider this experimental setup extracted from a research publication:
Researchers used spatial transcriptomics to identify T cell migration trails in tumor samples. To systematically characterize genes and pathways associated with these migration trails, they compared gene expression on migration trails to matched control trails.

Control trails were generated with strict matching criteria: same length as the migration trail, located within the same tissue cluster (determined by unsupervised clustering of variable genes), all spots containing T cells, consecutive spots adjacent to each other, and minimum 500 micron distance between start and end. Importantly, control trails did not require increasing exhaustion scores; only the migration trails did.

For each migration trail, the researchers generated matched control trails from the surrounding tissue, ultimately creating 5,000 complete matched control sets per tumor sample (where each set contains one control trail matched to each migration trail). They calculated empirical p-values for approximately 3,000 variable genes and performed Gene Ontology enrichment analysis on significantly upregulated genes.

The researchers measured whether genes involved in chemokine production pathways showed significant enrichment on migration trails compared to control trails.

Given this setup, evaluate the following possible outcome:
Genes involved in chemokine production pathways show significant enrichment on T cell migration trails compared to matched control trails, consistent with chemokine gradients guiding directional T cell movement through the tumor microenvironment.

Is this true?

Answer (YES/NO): YES